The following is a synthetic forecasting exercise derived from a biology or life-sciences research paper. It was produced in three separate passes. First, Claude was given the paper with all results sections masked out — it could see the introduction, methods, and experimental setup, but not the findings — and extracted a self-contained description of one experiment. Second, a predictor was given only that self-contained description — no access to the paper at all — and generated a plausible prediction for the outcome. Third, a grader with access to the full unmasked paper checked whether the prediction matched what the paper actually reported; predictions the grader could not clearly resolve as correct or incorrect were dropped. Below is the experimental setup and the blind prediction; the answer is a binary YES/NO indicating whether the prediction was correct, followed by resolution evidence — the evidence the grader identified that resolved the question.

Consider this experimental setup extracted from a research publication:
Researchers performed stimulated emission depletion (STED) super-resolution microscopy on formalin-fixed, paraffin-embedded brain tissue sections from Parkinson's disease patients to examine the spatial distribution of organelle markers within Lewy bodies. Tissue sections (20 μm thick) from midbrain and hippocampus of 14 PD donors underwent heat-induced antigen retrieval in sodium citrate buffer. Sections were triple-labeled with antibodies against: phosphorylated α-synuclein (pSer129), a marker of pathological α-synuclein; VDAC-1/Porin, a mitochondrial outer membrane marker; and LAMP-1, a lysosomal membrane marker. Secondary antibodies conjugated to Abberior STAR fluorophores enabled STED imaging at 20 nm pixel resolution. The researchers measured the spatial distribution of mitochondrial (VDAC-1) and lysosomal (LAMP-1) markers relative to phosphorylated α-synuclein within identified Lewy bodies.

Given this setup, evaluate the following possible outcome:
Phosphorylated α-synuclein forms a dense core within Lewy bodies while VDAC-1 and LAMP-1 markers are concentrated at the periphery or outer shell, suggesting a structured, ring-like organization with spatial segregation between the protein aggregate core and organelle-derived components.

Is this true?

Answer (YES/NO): NO